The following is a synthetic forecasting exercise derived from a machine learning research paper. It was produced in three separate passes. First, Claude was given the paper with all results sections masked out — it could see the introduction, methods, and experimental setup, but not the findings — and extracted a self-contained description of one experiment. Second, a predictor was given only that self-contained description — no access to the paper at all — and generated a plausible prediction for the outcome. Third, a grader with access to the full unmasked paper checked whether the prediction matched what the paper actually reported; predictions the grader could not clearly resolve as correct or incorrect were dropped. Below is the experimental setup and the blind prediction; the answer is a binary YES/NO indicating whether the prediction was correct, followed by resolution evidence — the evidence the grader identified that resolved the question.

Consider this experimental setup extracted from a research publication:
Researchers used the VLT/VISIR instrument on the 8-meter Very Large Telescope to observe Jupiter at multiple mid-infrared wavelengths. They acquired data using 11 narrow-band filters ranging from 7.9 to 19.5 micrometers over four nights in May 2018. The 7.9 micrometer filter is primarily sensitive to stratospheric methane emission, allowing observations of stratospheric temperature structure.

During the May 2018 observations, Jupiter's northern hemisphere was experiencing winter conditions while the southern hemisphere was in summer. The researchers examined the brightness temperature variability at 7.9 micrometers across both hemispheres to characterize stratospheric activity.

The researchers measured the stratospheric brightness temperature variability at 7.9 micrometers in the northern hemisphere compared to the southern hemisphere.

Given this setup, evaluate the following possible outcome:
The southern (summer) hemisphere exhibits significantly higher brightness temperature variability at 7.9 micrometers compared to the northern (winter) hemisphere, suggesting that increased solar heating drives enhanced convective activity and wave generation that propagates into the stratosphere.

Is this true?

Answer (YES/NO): NO